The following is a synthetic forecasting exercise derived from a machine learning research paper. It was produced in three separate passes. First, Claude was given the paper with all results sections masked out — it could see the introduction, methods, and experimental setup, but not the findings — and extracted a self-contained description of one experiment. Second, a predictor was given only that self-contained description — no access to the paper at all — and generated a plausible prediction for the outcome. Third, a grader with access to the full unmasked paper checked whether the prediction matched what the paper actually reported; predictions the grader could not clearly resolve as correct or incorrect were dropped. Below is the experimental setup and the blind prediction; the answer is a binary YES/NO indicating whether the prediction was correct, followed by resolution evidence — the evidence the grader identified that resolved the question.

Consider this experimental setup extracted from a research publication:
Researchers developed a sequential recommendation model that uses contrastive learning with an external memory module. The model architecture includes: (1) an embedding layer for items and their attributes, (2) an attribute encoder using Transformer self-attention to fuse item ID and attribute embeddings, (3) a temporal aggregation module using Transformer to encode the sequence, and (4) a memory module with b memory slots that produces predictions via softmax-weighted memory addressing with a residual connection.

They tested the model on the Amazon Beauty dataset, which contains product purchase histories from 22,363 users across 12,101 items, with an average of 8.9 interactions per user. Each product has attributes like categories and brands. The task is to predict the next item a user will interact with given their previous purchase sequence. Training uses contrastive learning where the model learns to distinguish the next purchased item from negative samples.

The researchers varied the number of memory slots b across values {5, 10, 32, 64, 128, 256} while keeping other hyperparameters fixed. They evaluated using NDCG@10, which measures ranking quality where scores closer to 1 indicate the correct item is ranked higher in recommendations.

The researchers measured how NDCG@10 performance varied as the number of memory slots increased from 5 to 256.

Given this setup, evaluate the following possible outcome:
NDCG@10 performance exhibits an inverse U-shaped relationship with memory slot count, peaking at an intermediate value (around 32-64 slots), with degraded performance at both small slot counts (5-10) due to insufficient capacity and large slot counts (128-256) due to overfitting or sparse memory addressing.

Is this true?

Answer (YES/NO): NO